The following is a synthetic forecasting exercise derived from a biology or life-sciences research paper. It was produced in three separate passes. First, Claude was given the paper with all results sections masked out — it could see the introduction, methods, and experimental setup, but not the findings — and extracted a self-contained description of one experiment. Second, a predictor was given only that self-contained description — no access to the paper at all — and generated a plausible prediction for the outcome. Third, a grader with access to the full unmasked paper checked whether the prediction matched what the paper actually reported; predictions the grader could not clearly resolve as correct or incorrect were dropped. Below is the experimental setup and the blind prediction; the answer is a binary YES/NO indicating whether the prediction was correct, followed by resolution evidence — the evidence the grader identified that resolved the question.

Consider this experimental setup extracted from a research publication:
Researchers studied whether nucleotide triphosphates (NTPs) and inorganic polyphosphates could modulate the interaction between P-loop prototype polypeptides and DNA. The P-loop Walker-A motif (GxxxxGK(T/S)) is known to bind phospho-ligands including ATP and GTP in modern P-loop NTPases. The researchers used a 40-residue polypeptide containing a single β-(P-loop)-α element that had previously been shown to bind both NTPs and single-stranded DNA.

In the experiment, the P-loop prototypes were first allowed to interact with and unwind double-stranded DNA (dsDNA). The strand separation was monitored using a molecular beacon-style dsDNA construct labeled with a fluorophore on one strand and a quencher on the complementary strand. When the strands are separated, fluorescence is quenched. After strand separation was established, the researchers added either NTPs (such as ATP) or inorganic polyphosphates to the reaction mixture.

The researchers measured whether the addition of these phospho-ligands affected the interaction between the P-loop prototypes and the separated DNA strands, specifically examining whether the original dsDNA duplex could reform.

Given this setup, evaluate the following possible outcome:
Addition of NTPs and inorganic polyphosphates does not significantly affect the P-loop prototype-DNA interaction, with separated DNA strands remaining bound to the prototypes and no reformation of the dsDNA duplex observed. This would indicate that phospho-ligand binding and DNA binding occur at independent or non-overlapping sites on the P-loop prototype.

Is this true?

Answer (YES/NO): NO